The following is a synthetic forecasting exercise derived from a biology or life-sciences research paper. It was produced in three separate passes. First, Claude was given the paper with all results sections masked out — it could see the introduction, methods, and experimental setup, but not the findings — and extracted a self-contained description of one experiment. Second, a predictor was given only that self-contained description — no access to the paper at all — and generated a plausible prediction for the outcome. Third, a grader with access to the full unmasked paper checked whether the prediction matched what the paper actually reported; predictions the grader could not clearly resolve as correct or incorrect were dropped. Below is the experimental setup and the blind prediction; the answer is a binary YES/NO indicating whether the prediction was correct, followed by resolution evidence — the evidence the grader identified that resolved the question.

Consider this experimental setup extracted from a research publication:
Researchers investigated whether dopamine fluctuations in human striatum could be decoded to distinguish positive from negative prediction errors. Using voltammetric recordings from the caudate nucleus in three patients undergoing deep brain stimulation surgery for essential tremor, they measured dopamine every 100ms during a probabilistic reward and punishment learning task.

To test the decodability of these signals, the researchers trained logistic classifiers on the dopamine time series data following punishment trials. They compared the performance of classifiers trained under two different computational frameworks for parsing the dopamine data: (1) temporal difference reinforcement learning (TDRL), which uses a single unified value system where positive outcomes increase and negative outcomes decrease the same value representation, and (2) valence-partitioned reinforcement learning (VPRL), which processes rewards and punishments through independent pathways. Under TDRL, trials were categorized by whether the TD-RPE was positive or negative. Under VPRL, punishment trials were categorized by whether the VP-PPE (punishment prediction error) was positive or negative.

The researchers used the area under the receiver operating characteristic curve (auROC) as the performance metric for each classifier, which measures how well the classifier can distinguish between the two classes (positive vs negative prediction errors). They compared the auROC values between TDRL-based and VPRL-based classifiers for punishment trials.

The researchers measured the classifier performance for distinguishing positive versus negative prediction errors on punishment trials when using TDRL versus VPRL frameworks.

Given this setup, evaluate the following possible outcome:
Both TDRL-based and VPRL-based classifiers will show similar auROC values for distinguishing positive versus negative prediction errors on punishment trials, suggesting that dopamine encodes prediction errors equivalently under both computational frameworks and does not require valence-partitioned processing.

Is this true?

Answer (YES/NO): NO